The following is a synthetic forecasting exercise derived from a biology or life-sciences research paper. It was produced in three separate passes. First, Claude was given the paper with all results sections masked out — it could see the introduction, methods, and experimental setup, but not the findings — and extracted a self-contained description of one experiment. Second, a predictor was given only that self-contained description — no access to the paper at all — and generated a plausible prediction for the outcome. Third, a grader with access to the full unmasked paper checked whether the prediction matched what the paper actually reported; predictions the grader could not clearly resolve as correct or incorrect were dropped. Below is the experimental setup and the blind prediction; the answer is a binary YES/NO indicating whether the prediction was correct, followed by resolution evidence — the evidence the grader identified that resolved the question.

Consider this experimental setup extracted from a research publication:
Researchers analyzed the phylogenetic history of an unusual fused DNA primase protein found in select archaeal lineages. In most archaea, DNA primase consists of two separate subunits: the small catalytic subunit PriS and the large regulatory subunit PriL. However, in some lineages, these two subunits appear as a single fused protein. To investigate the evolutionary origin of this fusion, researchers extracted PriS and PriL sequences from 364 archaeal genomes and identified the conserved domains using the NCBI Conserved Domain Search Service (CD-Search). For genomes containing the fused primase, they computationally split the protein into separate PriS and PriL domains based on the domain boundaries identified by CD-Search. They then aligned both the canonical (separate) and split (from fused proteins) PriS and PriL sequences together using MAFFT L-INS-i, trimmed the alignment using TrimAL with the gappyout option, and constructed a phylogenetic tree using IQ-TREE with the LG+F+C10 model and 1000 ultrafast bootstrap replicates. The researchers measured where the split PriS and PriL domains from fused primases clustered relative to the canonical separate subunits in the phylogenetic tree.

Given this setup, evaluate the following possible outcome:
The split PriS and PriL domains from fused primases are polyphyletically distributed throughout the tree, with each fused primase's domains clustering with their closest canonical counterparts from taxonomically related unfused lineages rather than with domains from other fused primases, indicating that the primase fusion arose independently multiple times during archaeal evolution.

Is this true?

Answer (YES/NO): NO